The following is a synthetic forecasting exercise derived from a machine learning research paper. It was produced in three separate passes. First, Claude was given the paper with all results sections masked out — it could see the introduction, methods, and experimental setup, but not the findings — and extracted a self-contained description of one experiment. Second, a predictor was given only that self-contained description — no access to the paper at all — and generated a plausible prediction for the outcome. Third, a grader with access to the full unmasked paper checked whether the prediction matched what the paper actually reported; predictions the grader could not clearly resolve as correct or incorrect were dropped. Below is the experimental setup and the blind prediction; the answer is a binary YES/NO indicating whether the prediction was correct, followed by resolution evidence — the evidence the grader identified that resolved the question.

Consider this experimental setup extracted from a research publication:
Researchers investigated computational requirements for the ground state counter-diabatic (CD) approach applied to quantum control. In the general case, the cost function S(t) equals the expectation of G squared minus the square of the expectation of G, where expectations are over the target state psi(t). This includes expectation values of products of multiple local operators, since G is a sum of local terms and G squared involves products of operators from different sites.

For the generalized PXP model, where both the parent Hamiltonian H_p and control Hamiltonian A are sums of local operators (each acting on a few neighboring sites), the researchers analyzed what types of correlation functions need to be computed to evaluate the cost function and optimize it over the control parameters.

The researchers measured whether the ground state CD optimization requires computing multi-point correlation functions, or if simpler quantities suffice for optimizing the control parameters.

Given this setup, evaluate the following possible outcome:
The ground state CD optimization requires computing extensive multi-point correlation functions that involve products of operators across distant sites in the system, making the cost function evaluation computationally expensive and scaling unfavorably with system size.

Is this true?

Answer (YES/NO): NO